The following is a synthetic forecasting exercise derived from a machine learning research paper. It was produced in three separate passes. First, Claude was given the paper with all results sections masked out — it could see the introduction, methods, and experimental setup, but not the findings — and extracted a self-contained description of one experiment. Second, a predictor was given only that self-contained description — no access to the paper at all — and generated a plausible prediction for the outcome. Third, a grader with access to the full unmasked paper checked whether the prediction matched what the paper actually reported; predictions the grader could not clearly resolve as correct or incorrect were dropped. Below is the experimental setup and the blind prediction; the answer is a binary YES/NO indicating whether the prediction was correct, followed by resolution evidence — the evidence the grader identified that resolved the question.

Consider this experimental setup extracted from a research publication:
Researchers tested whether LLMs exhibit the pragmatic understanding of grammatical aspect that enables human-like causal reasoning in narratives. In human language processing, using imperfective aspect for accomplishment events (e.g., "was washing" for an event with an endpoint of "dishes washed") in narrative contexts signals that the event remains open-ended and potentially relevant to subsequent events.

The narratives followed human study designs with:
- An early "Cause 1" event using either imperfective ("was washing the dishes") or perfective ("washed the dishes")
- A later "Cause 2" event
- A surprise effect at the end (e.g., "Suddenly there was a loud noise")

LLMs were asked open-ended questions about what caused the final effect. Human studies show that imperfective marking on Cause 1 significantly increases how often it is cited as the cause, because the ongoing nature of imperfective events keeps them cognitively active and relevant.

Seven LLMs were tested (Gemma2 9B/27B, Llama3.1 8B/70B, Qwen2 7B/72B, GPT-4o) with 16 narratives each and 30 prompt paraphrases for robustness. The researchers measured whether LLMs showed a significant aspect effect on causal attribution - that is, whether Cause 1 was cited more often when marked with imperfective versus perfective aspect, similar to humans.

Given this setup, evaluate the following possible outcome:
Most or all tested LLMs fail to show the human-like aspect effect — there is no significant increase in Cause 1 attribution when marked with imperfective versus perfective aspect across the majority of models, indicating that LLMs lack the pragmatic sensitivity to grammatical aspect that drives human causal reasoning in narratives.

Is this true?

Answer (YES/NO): NO